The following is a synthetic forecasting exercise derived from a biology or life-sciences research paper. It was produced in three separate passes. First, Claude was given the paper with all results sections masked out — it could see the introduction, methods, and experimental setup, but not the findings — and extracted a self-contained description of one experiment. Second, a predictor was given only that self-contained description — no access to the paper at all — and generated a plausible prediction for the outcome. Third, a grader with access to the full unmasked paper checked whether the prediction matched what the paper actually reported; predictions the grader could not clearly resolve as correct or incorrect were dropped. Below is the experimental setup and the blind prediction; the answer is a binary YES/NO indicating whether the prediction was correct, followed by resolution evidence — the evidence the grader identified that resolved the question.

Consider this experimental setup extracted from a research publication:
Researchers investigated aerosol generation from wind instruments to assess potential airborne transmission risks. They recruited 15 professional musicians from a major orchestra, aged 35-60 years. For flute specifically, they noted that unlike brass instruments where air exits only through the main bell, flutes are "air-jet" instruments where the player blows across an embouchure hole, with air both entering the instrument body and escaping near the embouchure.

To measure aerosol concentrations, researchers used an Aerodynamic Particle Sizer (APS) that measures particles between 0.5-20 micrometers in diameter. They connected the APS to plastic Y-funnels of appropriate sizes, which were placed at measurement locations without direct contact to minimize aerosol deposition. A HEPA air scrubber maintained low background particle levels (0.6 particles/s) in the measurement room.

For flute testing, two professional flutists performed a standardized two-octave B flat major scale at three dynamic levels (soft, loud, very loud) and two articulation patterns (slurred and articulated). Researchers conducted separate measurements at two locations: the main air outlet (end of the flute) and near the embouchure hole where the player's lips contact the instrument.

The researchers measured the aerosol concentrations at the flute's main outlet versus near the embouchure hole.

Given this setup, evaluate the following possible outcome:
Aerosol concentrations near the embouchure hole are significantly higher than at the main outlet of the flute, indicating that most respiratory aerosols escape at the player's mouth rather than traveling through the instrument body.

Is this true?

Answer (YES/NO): NO